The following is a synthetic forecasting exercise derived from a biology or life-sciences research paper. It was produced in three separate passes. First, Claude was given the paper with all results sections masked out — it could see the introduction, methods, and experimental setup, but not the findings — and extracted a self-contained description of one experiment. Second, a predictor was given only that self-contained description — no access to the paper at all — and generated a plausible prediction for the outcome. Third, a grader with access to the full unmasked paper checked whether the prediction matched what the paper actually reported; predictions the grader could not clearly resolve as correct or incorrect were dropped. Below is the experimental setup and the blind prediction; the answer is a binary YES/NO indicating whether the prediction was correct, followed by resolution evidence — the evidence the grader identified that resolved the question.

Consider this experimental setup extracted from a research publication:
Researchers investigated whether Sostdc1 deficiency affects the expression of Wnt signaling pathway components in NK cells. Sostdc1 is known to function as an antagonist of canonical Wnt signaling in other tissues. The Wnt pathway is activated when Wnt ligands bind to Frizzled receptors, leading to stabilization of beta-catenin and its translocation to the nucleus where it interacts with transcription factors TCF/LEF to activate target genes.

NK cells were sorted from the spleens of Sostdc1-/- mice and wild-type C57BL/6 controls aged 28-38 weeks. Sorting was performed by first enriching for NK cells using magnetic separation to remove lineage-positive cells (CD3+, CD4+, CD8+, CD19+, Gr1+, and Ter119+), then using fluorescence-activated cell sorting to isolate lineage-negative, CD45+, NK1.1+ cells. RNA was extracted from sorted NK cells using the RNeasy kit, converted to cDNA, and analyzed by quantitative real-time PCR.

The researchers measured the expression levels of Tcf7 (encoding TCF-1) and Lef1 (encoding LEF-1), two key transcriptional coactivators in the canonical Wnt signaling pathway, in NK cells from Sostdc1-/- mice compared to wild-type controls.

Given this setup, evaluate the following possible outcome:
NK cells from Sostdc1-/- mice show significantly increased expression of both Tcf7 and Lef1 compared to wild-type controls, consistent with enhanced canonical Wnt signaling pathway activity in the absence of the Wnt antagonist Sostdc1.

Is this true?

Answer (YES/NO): NO